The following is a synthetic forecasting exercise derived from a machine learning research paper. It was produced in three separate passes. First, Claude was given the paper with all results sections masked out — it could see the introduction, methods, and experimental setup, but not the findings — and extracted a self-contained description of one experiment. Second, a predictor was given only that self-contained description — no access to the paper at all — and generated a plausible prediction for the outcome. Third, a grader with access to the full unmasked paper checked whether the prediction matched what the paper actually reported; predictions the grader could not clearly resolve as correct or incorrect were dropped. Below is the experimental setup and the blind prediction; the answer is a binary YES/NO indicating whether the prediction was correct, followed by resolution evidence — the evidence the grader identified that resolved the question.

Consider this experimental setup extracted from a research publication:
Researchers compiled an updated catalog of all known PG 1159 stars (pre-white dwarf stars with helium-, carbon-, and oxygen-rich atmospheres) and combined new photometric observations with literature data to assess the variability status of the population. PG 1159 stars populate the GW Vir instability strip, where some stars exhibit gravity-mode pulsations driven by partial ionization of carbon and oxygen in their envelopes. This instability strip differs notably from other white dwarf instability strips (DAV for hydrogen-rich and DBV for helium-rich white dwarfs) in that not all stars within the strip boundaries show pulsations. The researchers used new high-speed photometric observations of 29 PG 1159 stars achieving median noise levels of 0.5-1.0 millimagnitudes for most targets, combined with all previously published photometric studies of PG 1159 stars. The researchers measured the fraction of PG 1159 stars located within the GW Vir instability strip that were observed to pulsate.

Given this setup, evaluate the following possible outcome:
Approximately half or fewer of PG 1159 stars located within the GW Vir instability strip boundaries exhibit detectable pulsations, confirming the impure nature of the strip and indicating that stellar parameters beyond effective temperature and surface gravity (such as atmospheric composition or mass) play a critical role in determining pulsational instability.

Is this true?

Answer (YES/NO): YES